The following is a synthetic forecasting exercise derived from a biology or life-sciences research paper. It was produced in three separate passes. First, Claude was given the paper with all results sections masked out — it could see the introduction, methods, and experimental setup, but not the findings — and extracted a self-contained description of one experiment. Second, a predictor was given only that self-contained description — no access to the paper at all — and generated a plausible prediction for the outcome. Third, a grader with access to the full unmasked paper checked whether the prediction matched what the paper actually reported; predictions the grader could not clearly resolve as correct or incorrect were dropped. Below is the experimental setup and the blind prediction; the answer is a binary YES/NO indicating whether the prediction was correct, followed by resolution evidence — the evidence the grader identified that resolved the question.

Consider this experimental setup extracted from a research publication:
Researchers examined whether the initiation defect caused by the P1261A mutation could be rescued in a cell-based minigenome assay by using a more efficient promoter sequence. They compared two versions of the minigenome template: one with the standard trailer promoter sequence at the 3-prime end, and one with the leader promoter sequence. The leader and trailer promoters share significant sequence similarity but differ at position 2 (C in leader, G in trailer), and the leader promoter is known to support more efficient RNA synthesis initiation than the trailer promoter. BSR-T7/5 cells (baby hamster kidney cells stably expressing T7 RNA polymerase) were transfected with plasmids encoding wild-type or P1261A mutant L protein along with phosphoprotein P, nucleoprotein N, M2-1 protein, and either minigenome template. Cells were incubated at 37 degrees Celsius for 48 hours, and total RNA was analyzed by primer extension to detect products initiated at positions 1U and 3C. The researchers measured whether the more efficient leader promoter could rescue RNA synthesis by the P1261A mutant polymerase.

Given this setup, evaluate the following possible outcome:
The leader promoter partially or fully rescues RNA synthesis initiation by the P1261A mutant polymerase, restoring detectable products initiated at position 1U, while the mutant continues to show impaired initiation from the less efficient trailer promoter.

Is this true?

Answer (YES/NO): NO